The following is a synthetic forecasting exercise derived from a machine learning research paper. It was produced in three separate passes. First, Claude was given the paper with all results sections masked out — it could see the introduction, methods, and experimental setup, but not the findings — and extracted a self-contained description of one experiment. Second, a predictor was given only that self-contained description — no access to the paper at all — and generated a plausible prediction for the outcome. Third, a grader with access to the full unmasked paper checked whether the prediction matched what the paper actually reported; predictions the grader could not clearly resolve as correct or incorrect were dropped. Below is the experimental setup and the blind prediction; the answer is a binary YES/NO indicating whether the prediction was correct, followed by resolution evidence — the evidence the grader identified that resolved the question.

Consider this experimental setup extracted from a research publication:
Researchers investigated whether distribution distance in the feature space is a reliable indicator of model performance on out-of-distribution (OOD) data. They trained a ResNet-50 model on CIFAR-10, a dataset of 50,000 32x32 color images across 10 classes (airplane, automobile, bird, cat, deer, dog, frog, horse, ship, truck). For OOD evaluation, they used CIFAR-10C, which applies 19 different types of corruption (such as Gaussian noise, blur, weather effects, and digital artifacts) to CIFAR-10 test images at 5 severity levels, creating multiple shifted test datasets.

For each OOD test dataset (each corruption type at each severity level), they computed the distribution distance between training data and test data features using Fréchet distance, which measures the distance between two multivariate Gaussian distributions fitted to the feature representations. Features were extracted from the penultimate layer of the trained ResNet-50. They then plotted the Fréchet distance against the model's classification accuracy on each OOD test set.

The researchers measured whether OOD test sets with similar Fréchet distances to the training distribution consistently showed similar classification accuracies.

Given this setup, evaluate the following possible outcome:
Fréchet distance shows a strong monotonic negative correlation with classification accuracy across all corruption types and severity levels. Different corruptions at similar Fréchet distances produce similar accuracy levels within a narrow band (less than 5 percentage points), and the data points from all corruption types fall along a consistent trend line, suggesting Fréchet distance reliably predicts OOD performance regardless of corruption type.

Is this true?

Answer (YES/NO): NO